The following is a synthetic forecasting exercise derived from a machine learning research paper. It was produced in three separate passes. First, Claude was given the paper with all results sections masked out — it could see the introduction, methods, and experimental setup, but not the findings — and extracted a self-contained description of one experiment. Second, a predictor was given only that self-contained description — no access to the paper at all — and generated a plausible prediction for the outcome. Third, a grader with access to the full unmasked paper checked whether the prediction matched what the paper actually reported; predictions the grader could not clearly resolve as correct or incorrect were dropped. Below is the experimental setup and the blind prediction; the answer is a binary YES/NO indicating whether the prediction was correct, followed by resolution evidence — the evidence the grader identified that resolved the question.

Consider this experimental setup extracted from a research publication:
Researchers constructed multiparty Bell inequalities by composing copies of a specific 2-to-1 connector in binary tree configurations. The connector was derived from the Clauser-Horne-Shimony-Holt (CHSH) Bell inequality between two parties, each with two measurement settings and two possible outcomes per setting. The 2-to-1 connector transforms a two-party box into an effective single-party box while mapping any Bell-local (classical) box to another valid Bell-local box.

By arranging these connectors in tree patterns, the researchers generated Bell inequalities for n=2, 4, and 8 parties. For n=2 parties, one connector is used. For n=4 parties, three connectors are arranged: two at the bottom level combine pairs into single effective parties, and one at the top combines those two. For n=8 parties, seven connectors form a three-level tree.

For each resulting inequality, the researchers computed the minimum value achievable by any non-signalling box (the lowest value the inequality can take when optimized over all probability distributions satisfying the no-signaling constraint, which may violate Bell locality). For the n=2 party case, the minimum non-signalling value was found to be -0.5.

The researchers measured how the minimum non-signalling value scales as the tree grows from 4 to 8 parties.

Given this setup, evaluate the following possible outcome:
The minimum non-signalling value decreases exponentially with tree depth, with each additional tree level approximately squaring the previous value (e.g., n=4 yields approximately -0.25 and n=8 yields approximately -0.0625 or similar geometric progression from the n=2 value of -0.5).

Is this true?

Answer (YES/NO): NO